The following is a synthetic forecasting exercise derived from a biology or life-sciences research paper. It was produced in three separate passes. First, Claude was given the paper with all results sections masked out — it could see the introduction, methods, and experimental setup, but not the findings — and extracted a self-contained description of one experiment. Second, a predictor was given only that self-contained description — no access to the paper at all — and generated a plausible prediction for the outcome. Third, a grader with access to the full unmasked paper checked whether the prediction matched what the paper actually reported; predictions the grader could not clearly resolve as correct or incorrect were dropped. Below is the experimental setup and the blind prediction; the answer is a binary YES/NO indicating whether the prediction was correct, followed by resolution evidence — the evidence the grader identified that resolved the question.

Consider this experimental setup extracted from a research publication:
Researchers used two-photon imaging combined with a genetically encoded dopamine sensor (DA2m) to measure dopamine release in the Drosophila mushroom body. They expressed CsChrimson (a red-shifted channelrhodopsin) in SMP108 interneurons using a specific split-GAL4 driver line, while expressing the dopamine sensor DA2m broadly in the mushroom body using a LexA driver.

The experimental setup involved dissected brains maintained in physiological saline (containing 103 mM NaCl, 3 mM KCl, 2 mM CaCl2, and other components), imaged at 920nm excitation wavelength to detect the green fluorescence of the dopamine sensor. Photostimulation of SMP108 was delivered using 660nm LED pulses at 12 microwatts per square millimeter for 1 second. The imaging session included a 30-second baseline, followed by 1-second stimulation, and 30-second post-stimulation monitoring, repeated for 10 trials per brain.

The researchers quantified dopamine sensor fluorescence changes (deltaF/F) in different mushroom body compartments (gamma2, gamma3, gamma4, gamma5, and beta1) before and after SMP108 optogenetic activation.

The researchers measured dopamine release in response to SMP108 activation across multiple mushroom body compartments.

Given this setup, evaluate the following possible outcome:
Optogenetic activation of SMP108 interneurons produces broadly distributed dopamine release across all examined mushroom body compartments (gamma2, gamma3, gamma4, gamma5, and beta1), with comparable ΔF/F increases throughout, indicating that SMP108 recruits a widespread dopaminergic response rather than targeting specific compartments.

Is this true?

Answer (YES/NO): NO